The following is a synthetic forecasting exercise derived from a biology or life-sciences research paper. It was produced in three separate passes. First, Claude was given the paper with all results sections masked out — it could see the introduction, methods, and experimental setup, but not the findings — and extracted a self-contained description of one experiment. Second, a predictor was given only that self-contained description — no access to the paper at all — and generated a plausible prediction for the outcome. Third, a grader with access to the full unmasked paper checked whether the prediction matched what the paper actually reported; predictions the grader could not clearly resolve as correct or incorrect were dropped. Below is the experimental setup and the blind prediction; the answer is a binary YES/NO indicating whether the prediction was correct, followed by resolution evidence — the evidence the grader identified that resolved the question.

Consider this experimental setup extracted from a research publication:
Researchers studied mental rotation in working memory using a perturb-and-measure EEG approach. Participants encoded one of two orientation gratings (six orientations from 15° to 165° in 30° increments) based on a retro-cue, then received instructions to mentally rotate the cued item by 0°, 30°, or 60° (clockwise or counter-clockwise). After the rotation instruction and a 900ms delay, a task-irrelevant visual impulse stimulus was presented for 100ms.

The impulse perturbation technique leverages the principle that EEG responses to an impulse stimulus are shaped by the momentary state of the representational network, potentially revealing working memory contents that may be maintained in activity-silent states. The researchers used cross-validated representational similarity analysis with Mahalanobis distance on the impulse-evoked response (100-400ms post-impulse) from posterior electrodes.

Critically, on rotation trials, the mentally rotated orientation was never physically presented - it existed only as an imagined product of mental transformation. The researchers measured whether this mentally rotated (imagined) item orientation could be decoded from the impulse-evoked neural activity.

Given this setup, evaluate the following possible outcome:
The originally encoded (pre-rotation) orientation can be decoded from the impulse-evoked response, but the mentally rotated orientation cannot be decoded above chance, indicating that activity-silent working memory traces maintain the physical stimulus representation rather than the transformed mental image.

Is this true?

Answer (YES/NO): NO